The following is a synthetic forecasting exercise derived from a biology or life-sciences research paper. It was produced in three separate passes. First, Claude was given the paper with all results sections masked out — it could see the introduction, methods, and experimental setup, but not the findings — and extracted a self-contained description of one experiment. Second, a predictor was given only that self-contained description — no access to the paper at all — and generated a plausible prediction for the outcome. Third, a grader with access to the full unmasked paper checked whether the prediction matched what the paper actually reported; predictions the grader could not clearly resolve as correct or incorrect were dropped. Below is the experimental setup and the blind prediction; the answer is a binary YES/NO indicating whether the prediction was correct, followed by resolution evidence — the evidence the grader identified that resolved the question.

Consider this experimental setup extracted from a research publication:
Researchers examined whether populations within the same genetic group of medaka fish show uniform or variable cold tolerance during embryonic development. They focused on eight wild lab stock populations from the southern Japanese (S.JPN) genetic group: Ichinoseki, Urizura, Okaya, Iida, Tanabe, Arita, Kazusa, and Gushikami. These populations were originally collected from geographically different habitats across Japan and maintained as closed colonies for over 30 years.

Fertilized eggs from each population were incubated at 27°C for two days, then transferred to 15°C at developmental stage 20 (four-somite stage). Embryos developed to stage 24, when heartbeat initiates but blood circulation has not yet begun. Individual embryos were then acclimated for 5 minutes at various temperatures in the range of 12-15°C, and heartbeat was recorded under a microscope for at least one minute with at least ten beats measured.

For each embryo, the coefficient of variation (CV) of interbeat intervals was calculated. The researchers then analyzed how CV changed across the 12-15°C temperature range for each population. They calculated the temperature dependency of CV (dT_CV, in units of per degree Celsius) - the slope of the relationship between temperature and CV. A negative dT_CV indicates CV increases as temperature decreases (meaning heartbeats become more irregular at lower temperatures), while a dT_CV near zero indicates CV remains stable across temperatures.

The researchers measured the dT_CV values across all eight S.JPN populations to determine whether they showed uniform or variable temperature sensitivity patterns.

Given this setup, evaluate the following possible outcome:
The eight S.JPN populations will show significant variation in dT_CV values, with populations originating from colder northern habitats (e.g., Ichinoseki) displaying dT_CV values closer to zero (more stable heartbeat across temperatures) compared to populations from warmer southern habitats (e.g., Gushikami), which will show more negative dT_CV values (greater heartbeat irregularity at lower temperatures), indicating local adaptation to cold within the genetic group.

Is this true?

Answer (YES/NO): NO